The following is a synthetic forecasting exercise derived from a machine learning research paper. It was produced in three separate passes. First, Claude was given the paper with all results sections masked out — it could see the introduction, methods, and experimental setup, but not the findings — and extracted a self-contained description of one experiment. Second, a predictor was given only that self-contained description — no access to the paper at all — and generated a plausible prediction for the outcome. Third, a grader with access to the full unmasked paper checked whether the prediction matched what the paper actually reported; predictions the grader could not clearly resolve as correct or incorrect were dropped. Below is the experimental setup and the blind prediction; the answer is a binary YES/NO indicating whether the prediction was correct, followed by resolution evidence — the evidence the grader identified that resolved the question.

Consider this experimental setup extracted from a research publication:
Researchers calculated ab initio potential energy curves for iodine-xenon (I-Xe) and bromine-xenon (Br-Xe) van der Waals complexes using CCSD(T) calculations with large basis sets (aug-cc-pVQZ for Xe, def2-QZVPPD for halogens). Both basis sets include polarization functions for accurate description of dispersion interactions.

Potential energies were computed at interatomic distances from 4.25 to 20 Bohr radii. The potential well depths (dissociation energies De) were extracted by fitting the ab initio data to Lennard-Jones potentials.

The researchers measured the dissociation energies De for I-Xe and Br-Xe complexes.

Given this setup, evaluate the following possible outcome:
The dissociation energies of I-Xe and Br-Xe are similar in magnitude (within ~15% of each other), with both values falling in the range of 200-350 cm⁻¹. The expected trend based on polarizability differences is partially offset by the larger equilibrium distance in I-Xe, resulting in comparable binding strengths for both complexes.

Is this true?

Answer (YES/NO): NO